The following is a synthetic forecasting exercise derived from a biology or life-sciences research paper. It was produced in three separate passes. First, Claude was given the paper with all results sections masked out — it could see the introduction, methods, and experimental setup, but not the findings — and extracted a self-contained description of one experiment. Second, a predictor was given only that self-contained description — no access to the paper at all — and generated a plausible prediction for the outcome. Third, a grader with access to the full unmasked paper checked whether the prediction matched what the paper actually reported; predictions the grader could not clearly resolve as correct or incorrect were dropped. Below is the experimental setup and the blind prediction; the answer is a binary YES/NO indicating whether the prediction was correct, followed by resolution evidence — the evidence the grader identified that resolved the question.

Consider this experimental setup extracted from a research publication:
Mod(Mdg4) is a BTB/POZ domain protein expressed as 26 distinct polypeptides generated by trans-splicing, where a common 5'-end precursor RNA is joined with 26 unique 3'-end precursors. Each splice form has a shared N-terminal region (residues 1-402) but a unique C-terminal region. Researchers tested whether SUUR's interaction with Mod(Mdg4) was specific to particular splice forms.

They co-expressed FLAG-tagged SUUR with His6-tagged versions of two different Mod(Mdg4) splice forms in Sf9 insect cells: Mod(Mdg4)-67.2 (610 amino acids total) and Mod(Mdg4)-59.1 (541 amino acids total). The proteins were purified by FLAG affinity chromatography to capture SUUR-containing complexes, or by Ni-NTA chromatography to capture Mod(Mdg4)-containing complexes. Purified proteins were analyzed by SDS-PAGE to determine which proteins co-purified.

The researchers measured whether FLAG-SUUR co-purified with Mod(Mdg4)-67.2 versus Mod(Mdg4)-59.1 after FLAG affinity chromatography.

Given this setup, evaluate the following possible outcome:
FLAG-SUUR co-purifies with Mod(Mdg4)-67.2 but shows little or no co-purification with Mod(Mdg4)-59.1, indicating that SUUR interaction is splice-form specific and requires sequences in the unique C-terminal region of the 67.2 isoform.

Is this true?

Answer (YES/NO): YES